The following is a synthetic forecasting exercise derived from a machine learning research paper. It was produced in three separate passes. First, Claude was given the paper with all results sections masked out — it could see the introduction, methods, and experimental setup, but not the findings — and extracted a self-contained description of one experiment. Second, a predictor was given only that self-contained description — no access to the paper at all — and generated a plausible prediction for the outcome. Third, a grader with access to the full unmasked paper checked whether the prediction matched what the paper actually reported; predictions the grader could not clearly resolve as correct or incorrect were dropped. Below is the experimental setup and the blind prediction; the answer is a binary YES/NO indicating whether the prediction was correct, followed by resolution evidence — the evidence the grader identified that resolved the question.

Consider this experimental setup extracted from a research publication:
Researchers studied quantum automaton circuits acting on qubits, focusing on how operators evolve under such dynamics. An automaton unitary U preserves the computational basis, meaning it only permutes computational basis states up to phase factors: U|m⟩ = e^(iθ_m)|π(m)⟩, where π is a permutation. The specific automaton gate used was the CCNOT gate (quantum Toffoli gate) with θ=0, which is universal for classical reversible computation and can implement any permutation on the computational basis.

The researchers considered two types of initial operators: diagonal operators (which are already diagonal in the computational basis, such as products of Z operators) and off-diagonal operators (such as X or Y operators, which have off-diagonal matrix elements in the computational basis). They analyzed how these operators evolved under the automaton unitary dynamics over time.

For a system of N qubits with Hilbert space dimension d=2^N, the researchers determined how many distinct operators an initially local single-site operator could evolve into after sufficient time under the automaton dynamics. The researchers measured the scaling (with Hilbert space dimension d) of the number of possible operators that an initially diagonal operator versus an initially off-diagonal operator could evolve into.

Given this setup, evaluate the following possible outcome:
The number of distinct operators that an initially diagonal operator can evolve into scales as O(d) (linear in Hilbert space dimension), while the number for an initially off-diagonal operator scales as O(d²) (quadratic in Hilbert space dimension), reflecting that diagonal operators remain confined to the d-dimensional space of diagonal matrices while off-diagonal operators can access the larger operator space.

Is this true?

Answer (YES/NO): NO